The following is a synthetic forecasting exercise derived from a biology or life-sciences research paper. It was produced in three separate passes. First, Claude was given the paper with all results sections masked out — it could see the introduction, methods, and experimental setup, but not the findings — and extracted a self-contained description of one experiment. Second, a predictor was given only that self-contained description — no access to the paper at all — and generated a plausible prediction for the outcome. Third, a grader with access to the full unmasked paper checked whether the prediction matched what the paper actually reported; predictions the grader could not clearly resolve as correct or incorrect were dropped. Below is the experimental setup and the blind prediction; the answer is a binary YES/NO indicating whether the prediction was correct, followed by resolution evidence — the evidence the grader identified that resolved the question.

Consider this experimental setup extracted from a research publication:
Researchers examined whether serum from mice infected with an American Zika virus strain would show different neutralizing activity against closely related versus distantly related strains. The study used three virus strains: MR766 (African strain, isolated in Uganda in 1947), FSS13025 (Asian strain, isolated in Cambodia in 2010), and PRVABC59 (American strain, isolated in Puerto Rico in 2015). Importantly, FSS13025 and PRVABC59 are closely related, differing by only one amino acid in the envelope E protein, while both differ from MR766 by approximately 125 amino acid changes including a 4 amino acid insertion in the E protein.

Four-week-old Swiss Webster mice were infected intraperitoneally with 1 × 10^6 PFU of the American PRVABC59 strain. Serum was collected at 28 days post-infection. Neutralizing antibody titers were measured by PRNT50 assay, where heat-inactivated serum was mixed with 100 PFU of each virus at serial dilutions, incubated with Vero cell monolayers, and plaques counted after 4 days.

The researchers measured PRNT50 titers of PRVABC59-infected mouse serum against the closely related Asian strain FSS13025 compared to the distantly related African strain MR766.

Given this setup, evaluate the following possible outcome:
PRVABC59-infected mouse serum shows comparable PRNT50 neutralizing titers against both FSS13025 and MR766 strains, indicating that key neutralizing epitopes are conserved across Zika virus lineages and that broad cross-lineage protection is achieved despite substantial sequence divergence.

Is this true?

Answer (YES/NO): NO